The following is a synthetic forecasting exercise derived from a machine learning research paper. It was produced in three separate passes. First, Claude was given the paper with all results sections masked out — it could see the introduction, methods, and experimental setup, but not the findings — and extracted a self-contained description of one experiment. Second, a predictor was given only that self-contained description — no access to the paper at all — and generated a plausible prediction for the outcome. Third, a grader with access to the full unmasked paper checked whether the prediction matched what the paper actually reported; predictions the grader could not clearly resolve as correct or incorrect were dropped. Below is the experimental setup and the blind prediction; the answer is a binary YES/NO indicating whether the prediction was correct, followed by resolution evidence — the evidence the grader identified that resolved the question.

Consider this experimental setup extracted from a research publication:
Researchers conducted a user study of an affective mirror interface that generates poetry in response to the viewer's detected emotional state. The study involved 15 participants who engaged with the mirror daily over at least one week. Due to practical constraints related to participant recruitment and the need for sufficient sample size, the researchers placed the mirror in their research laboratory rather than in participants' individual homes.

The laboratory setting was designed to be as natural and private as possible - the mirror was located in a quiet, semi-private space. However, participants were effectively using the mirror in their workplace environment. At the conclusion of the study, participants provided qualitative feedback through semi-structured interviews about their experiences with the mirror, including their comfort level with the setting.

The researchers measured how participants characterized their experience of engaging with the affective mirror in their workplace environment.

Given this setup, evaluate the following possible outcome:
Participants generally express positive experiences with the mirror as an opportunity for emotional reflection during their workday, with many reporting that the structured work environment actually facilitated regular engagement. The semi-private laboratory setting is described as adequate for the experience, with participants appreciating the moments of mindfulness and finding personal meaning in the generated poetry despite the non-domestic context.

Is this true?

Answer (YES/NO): NO